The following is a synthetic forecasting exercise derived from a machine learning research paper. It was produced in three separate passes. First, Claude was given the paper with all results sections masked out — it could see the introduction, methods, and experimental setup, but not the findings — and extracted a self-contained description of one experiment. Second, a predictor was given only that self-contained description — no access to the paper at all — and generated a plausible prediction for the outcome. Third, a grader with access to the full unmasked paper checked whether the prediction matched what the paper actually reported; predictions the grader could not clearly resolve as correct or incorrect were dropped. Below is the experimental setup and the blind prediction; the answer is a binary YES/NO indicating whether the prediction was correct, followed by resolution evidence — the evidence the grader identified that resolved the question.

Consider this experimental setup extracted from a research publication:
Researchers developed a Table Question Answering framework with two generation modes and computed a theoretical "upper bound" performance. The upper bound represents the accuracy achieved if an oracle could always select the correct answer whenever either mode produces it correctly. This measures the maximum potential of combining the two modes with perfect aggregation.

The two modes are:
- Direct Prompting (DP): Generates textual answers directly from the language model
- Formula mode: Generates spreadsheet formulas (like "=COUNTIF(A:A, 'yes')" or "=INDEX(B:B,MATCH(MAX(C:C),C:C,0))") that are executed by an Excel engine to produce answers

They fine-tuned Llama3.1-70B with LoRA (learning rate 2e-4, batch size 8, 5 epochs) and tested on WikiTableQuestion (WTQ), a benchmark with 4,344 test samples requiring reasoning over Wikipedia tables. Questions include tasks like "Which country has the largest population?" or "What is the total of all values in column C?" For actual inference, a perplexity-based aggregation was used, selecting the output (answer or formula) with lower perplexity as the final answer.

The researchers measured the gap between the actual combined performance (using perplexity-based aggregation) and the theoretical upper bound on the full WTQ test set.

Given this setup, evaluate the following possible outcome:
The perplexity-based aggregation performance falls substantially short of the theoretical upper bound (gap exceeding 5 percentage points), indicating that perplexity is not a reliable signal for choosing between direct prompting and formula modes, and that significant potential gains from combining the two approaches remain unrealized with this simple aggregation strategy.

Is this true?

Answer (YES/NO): YES